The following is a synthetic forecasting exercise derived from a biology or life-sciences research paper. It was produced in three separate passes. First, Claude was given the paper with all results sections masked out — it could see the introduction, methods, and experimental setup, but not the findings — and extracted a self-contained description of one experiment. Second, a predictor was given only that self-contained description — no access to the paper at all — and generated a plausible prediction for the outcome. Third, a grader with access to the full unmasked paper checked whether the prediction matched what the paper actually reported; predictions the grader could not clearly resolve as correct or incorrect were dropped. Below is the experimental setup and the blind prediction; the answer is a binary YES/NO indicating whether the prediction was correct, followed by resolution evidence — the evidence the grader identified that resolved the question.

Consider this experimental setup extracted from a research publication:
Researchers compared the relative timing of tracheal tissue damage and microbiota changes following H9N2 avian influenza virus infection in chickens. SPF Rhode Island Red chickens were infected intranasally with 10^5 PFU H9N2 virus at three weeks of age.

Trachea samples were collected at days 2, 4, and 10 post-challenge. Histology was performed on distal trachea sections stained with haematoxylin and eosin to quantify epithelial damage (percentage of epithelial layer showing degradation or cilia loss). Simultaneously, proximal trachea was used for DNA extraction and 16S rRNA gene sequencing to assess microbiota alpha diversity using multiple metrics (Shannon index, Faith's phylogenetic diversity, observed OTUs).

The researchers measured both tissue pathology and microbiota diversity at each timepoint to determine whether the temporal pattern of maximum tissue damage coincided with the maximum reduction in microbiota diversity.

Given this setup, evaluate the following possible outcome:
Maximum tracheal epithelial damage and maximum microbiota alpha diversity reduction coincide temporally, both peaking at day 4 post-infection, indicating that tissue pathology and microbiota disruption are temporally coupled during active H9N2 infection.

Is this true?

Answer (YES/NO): NO